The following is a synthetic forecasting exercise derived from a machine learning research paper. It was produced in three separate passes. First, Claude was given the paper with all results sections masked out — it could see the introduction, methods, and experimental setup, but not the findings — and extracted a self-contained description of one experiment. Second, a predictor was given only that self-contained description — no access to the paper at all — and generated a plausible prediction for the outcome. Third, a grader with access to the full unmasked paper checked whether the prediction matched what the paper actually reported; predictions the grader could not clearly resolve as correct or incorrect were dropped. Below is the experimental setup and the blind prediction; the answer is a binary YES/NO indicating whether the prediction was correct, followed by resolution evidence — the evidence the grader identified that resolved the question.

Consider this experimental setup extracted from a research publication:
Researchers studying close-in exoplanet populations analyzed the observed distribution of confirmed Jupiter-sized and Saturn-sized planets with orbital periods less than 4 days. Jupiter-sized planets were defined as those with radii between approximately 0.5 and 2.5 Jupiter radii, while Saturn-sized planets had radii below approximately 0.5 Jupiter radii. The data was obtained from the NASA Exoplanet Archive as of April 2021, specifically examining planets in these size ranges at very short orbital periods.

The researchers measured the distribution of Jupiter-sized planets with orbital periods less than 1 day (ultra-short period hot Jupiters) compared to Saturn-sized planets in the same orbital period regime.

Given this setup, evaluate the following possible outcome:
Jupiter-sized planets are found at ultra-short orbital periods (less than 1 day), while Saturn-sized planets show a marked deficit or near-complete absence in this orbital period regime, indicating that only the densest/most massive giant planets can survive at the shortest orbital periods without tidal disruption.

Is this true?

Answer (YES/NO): NO